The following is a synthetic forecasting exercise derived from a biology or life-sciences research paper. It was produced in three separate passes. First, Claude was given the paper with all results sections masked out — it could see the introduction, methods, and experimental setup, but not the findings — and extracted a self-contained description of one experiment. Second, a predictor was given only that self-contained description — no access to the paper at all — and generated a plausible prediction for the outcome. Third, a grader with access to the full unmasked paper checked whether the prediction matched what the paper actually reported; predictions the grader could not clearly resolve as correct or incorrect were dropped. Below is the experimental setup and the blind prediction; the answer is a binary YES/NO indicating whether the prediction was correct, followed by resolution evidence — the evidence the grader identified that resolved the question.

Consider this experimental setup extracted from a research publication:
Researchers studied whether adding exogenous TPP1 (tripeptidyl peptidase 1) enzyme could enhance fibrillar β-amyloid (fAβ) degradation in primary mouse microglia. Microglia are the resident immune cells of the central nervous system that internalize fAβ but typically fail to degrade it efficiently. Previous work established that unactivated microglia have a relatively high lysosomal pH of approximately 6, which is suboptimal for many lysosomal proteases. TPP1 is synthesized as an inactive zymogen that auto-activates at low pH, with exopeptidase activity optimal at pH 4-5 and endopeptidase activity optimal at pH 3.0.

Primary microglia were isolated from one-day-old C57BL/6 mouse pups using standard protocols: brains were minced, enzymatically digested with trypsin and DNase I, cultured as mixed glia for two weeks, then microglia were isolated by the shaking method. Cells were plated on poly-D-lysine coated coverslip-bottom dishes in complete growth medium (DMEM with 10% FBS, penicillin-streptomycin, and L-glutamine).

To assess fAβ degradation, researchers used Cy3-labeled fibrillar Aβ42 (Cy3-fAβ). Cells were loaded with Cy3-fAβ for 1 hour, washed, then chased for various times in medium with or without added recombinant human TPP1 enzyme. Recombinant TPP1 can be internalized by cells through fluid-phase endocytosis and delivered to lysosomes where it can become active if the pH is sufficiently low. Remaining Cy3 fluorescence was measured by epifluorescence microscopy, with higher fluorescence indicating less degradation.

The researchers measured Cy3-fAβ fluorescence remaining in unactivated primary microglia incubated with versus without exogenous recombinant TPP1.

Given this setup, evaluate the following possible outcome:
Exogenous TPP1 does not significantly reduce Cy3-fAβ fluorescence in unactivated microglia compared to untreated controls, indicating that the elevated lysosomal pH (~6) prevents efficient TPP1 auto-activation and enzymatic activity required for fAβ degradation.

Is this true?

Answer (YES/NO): NO